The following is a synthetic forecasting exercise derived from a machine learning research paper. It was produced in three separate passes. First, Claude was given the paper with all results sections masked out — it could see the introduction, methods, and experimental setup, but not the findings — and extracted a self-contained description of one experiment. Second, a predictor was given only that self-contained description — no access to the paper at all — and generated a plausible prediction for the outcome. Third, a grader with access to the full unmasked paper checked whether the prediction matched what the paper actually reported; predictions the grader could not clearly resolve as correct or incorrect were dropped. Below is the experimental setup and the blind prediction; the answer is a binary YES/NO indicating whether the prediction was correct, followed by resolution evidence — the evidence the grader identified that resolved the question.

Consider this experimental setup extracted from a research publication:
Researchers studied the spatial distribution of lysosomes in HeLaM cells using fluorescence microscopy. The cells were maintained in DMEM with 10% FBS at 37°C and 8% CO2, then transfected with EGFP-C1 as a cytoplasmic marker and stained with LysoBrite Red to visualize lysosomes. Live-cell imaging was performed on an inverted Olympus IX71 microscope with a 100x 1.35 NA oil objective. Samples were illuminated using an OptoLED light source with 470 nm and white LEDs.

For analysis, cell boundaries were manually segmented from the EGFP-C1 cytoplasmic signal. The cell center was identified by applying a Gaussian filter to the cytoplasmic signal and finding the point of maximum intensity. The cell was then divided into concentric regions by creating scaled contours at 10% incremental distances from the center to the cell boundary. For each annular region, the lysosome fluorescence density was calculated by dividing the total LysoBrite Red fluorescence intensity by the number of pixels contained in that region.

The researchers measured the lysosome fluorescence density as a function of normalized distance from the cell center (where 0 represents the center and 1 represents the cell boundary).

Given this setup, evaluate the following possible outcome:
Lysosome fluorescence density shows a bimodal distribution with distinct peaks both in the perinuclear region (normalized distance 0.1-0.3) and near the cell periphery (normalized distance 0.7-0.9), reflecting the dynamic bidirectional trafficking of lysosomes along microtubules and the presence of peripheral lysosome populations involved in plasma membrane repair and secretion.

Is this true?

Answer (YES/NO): NO